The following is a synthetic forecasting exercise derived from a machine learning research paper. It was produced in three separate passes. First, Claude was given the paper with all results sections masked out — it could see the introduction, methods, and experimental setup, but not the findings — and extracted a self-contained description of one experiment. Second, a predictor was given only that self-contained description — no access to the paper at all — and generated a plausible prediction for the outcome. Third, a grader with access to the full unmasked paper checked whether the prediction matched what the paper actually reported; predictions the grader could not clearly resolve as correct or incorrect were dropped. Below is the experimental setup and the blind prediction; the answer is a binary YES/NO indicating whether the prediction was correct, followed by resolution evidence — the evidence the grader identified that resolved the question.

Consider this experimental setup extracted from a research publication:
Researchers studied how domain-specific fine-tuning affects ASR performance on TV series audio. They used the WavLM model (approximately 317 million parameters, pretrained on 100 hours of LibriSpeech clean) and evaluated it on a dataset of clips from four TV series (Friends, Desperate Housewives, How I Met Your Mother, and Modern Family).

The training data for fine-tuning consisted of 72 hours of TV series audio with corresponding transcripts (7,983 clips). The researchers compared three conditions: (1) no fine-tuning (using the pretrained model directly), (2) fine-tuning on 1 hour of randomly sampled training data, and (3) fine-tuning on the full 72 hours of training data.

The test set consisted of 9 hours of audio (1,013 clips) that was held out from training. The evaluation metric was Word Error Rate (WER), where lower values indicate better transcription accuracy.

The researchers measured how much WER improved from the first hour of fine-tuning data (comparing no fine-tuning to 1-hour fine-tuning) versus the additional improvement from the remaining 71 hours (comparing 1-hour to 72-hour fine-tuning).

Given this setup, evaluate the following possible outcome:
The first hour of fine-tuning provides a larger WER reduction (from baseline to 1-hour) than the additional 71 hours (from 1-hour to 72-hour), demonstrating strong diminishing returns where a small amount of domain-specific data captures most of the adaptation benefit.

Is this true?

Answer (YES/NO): YES